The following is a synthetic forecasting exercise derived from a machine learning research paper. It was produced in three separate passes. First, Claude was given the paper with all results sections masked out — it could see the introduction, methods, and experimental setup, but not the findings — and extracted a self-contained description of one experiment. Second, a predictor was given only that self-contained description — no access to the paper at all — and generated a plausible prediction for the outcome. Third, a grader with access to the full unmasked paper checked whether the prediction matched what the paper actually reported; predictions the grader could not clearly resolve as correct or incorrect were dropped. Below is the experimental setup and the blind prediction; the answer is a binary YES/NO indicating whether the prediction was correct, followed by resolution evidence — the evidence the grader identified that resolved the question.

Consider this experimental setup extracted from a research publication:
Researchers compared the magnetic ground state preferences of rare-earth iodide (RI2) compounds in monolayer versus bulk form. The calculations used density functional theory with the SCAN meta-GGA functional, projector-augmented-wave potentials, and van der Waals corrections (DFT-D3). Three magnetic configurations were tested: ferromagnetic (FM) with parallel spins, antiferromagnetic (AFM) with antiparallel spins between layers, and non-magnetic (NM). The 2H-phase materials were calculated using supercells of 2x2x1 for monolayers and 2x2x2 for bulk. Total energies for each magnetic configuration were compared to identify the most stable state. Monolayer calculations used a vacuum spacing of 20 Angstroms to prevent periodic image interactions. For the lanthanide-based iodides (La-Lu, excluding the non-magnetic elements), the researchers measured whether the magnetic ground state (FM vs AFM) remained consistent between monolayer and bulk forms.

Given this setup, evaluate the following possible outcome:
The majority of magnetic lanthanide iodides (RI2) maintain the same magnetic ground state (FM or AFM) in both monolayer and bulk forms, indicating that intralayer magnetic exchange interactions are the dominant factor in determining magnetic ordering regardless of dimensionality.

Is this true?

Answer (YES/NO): YES